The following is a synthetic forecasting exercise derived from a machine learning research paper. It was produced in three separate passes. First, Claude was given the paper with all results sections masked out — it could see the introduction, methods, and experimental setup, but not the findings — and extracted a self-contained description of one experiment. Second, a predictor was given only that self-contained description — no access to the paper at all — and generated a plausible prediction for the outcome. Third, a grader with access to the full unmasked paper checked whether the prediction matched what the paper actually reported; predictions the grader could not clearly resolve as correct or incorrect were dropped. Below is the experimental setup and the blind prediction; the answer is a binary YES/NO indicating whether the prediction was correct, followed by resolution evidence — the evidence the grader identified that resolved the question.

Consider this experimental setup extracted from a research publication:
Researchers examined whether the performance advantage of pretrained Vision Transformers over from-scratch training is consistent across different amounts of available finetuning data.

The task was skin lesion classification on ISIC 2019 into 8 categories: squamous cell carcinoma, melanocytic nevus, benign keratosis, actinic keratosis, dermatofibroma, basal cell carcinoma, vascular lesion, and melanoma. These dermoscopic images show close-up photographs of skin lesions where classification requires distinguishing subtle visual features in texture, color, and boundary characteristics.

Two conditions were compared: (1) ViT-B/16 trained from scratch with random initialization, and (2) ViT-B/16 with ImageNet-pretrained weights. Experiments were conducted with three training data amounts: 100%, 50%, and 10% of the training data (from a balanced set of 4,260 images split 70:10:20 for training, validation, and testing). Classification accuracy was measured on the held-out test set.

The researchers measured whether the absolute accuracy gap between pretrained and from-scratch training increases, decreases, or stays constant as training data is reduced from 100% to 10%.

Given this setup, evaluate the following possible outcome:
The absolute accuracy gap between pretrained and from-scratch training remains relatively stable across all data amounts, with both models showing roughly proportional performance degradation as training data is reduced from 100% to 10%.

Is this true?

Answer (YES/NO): NO